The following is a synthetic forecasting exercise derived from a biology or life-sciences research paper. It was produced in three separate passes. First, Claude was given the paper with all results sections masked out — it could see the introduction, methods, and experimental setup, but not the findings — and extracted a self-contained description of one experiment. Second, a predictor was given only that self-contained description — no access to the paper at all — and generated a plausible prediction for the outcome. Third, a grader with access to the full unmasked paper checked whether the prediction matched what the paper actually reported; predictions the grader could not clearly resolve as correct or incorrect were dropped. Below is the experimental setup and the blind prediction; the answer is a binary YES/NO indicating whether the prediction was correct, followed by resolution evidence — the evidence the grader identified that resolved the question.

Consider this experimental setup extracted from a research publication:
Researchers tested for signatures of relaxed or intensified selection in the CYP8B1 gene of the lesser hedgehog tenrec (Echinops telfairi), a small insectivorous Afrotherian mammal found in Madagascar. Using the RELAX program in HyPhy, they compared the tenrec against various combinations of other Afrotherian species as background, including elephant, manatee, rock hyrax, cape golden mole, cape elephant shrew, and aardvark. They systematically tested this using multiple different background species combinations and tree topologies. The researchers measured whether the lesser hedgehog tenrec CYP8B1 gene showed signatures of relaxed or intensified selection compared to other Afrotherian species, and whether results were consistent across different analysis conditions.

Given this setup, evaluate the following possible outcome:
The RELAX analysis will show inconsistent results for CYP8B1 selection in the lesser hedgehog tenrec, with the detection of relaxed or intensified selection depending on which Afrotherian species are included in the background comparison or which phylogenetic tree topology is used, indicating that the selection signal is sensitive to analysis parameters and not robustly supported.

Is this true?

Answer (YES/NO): NO